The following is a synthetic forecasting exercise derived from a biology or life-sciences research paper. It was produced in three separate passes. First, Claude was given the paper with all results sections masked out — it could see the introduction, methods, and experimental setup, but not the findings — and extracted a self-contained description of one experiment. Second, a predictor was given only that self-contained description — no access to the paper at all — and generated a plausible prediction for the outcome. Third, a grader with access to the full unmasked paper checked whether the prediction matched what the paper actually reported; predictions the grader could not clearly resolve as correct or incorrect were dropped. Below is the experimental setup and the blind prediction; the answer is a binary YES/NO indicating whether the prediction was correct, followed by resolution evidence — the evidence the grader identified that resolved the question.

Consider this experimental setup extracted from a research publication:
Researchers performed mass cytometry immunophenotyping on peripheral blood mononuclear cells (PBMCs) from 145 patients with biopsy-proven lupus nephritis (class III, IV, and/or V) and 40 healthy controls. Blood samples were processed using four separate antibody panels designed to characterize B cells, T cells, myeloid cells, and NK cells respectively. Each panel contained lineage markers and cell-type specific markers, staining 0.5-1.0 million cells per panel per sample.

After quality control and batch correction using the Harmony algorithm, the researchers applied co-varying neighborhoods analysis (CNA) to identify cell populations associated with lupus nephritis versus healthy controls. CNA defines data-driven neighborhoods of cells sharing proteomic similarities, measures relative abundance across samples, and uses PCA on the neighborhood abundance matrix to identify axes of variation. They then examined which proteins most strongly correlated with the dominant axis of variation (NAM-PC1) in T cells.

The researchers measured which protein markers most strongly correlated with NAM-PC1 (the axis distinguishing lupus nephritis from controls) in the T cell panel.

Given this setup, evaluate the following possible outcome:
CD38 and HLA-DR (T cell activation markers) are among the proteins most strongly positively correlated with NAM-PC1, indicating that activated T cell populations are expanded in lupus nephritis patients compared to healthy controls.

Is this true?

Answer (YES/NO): NO